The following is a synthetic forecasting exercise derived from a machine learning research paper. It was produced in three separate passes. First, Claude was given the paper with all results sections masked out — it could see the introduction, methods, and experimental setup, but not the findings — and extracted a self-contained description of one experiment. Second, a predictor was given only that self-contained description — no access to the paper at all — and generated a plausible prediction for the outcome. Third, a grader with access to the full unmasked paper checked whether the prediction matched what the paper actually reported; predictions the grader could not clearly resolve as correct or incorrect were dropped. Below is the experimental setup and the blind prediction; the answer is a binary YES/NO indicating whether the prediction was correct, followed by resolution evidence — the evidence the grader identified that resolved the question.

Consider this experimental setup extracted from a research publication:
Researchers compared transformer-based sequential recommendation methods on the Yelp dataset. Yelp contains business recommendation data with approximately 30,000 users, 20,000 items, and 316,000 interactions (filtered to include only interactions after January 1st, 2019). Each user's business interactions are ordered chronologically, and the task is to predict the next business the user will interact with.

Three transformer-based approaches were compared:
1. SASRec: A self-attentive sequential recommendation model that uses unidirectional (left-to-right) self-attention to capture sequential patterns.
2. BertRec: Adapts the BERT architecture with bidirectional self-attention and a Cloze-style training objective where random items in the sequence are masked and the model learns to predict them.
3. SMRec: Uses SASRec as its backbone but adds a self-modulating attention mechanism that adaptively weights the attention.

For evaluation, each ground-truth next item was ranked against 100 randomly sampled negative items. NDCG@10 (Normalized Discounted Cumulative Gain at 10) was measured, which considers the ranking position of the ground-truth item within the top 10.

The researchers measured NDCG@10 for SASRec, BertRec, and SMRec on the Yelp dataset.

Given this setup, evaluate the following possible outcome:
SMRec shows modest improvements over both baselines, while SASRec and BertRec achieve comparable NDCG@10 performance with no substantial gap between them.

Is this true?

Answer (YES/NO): NO